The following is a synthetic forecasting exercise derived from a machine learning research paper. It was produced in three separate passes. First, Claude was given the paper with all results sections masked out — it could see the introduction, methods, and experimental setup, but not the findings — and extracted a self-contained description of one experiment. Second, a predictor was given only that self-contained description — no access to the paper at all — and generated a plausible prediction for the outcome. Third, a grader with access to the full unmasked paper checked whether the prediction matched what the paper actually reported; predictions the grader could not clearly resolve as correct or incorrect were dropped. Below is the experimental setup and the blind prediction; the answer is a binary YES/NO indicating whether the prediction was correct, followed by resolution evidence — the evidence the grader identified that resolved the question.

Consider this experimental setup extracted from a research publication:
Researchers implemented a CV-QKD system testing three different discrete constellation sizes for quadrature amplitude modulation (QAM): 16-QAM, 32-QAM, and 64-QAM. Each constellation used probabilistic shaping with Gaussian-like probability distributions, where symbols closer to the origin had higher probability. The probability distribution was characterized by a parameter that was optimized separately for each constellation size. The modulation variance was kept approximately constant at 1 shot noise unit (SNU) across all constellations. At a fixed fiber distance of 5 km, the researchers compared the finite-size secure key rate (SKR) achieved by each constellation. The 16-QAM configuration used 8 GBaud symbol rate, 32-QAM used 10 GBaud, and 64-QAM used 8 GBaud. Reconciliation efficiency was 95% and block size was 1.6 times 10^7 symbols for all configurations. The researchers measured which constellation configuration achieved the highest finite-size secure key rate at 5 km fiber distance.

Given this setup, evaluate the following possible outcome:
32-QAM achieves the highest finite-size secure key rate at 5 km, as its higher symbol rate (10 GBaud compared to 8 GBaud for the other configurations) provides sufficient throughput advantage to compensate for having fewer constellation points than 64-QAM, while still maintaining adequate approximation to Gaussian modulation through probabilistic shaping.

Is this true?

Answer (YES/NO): NO